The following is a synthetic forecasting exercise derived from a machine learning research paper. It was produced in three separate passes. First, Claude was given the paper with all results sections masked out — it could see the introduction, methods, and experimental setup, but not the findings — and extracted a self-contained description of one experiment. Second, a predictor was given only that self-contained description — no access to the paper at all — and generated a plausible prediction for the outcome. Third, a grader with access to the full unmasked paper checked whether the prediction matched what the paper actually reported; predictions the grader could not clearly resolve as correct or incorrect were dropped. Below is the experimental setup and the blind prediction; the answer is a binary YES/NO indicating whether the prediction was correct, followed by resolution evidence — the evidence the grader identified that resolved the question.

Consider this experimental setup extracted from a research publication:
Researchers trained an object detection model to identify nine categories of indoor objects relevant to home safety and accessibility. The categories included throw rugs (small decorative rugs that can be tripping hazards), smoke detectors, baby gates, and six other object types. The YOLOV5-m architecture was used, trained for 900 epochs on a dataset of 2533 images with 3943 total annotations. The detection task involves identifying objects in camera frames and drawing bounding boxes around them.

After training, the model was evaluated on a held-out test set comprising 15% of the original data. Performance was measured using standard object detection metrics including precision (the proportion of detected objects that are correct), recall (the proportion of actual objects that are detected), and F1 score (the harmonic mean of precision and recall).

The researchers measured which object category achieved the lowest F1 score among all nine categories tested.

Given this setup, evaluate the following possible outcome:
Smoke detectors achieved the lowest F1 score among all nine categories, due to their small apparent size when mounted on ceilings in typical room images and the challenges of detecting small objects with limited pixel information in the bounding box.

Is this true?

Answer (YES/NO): YES